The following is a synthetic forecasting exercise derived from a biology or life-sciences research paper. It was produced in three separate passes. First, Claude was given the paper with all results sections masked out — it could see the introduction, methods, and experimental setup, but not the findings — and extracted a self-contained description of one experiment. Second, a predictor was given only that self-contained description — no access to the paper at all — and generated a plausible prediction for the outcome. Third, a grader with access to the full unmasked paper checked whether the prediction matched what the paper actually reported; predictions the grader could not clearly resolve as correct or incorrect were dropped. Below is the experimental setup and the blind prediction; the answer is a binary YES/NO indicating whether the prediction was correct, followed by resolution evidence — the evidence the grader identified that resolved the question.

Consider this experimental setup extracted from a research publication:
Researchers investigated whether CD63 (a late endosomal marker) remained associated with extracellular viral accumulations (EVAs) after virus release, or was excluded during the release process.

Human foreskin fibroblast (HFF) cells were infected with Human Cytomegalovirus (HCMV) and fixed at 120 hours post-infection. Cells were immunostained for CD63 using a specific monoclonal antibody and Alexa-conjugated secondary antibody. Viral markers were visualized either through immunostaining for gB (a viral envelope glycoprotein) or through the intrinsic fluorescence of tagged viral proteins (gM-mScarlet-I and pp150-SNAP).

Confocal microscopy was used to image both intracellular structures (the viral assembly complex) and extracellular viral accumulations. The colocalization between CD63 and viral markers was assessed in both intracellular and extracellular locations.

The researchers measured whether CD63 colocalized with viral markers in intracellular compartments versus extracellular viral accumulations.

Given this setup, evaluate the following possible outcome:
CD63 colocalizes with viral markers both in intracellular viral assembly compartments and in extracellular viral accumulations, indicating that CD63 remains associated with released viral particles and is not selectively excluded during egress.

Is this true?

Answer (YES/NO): NO